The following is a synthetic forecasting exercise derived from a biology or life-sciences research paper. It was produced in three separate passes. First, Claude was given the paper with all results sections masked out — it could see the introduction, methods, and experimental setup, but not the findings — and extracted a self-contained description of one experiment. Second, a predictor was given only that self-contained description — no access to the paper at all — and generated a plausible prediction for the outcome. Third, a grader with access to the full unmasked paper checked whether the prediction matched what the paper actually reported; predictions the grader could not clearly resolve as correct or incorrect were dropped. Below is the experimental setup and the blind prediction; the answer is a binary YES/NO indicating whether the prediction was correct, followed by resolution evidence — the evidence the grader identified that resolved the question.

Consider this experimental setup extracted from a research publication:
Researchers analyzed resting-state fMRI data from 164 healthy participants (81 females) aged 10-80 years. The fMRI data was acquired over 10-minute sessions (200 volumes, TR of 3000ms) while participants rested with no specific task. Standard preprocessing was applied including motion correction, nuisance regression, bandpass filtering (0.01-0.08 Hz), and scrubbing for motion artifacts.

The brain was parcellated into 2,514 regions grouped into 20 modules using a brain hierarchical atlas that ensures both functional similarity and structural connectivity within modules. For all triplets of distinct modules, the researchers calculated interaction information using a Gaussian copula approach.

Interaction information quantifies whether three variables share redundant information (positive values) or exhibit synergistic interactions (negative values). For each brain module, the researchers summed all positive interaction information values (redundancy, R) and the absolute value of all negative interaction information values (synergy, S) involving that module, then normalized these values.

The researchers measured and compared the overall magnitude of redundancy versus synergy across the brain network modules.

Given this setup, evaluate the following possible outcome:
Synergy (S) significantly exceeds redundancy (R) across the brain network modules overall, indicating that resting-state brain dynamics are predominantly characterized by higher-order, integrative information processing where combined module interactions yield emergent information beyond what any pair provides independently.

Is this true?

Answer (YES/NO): NO